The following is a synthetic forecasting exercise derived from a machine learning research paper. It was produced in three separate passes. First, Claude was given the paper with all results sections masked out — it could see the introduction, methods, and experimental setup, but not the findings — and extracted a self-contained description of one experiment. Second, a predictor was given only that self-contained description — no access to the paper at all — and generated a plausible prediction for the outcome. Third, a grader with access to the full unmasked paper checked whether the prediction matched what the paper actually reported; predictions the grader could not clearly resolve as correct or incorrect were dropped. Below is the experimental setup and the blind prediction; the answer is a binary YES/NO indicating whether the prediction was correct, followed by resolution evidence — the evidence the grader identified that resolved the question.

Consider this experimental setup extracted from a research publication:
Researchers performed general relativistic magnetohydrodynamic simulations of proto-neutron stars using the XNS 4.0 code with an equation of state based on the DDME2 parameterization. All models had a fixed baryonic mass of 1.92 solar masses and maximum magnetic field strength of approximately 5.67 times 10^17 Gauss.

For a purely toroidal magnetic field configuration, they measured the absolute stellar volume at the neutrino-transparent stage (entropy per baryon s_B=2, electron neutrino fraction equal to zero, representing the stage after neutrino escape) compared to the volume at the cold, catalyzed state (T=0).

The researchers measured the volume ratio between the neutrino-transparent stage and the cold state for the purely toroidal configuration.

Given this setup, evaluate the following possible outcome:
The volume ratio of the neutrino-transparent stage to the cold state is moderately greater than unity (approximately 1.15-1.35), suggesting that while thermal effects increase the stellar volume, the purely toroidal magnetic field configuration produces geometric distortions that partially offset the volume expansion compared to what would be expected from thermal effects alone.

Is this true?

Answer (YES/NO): NO